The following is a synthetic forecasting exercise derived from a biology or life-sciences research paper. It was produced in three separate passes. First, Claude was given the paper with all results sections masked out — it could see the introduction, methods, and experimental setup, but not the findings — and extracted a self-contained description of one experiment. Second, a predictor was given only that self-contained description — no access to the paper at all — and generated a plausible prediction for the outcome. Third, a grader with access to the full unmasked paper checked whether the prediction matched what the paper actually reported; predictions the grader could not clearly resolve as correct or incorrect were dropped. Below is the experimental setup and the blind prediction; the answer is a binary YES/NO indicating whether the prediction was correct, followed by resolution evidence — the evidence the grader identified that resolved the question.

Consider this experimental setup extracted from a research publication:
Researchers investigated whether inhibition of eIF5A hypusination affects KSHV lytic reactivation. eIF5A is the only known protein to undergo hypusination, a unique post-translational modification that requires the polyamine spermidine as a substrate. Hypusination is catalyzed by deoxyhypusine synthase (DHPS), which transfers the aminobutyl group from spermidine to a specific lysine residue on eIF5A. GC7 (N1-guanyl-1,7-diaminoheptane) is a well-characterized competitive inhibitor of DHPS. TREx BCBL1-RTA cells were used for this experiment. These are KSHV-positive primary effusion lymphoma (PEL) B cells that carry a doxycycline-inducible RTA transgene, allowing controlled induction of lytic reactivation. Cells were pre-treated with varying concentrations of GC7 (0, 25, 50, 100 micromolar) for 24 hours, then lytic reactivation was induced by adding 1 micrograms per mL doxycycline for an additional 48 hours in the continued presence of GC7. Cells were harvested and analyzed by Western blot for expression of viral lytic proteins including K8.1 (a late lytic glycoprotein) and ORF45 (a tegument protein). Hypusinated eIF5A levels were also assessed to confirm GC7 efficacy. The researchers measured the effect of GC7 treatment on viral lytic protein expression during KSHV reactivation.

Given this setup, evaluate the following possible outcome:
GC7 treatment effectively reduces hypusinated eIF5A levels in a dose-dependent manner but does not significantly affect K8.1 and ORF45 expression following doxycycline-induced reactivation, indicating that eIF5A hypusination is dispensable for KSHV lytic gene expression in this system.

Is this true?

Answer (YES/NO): NO